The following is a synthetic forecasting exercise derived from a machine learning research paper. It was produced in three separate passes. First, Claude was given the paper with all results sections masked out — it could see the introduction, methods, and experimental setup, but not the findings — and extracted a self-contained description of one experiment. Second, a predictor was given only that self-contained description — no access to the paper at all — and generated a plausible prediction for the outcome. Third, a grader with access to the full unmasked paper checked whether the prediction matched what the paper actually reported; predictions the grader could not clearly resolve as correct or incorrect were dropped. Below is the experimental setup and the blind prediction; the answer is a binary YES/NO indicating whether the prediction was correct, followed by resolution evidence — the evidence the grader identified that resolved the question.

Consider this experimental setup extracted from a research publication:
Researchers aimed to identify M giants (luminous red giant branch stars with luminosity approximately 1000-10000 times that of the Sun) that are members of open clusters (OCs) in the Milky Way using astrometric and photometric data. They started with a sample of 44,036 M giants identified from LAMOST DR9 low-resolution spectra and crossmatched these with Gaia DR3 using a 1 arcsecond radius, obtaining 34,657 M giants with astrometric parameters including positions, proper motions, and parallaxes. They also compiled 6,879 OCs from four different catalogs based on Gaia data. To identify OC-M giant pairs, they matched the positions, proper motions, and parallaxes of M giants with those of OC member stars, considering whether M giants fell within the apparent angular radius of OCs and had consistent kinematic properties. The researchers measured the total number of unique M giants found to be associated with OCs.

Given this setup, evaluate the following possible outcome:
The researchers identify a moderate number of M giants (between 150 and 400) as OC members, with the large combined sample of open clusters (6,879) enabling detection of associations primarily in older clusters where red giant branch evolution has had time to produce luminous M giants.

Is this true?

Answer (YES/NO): NO